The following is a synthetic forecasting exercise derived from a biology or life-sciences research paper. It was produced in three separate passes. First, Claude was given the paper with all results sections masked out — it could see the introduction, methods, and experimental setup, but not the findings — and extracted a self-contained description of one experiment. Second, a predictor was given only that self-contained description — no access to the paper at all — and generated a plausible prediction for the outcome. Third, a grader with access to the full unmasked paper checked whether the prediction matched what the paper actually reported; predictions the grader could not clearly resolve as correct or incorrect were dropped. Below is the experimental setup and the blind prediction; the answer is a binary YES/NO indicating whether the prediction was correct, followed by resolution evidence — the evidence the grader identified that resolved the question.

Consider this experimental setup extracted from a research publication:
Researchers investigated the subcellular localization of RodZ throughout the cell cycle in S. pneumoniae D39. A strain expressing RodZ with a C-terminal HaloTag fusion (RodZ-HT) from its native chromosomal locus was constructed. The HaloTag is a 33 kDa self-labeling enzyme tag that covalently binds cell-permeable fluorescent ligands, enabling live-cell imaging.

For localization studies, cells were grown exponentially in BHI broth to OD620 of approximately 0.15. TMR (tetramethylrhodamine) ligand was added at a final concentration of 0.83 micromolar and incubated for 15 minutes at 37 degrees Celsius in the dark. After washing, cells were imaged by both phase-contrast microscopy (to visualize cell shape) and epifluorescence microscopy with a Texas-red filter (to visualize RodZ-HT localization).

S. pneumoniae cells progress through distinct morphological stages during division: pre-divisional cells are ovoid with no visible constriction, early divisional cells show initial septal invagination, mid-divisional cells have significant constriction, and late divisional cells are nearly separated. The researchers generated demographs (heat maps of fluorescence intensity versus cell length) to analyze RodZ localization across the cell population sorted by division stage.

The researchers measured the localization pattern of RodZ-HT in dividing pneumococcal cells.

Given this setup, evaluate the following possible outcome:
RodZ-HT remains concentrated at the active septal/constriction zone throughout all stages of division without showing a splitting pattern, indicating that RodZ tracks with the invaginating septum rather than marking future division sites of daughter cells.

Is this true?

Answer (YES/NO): NO